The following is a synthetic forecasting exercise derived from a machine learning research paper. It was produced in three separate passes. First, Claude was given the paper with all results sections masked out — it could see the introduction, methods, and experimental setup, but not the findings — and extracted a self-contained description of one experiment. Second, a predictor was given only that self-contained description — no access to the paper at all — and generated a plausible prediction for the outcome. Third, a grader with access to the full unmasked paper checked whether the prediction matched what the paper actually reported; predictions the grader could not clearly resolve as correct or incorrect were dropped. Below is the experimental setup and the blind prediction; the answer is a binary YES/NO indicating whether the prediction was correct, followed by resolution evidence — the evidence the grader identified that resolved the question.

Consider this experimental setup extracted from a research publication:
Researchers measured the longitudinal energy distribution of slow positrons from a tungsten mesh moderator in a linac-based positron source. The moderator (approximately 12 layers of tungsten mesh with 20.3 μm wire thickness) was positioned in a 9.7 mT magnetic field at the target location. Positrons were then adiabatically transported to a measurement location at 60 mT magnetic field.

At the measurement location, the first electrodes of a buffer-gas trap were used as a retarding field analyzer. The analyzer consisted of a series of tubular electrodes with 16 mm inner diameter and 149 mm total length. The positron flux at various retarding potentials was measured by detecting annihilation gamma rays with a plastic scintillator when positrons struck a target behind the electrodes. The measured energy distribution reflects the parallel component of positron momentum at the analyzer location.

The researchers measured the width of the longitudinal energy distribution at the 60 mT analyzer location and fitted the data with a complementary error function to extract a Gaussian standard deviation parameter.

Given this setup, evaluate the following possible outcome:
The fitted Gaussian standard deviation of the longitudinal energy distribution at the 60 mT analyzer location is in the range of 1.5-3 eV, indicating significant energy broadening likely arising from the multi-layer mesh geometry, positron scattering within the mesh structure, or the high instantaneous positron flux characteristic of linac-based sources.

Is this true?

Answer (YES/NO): NO